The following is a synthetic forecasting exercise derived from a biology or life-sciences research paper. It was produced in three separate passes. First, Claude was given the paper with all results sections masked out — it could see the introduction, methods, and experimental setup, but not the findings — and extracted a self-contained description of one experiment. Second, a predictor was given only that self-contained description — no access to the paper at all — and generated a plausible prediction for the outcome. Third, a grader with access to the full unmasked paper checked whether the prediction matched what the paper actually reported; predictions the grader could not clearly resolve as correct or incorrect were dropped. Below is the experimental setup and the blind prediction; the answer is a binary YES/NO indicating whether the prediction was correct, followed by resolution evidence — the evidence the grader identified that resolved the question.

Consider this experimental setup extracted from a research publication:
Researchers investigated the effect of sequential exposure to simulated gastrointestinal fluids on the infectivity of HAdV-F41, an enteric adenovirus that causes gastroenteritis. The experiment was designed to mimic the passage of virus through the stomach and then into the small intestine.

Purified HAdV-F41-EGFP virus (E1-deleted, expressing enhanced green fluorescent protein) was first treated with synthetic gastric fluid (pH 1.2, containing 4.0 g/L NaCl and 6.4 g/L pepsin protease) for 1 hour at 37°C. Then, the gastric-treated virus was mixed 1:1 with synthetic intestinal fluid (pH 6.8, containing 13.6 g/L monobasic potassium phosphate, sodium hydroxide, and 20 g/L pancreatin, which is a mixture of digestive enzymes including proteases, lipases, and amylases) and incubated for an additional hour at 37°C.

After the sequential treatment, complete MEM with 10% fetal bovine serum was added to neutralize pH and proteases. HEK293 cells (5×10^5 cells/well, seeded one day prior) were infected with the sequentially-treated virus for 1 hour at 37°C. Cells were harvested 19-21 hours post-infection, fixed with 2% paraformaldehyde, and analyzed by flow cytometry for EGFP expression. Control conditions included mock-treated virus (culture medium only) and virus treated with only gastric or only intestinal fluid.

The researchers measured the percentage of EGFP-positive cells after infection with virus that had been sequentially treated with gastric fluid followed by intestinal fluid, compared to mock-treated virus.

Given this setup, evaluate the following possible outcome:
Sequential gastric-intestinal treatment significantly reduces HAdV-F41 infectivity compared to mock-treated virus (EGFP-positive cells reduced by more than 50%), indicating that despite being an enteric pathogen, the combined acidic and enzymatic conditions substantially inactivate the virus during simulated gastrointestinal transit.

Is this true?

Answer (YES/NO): NO